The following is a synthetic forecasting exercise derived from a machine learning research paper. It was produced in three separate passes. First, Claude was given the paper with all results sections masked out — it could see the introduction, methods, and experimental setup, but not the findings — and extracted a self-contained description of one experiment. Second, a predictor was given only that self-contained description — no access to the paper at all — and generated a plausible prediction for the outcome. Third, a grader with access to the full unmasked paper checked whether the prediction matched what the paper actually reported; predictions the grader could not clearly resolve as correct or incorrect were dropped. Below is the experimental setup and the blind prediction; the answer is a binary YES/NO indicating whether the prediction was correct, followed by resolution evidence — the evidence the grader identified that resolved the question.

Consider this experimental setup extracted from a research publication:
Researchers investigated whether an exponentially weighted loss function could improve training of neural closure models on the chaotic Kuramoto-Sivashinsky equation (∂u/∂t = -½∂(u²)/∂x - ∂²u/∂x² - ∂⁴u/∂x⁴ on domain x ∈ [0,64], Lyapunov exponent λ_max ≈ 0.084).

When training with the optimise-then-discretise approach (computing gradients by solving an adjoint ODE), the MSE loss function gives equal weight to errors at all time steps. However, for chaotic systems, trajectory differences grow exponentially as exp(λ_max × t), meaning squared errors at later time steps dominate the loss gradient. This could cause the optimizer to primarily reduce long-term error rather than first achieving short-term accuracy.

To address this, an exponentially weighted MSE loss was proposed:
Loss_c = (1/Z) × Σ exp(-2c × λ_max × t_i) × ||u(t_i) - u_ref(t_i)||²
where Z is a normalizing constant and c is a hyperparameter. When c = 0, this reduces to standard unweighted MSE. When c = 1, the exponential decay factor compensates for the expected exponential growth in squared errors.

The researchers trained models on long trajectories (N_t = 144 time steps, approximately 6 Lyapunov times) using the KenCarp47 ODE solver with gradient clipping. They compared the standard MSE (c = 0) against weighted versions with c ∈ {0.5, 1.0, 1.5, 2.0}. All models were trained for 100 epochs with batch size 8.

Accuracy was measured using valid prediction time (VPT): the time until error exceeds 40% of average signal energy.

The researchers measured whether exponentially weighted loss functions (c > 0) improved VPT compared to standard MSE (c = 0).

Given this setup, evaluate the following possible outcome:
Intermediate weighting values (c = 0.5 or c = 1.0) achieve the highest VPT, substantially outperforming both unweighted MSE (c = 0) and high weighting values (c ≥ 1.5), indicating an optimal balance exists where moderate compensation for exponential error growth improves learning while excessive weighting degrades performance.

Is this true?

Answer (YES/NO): NO